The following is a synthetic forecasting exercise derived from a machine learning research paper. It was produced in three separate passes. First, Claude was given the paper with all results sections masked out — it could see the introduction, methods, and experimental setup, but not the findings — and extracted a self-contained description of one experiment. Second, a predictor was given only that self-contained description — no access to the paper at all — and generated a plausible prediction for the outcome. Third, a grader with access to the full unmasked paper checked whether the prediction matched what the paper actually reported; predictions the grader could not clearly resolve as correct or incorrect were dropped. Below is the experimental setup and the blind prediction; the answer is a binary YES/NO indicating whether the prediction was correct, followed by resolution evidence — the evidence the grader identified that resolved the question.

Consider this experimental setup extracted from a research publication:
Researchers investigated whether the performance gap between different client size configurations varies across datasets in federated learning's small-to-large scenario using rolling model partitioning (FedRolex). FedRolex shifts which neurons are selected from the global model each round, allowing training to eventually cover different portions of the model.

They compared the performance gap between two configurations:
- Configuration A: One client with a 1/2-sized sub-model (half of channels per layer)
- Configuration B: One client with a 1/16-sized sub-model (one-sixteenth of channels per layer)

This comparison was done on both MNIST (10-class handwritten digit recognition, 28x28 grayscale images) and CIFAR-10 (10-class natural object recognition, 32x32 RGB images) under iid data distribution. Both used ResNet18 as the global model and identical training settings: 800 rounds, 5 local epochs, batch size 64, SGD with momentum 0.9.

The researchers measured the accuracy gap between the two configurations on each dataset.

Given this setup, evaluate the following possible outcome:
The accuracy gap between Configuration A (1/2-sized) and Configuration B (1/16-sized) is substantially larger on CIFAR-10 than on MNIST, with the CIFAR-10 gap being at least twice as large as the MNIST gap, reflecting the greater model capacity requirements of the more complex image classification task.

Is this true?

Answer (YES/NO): YES